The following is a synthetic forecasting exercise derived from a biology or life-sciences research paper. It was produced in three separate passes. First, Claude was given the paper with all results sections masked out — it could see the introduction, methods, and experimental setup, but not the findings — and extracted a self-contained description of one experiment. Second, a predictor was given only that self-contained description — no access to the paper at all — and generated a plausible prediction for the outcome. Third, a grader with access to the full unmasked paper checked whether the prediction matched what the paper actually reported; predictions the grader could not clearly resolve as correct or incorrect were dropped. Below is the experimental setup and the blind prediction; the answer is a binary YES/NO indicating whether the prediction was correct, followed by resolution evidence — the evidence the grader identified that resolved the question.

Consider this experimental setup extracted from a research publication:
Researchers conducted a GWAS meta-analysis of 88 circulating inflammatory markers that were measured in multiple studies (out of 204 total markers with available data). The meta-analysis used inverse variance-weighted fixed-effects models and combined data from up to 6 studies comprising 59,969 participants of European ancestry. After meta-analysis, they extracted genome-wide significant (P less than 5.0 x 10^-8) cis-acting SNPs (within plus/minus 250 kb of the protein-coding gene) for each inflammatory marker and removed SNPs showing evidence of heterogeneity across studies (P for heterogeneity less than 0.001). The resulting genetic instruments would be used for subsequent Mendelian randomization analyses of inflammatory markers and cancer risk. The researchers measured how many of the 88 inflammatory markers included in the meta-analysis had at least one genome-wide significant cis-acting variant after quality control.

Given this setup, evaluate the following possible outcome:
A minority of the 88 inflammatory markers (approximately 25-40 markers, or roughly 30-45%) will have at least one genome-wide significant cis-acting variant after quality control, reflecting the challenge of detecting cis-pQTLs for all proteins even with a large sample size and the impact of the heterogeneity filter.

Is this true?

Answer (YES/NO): NO